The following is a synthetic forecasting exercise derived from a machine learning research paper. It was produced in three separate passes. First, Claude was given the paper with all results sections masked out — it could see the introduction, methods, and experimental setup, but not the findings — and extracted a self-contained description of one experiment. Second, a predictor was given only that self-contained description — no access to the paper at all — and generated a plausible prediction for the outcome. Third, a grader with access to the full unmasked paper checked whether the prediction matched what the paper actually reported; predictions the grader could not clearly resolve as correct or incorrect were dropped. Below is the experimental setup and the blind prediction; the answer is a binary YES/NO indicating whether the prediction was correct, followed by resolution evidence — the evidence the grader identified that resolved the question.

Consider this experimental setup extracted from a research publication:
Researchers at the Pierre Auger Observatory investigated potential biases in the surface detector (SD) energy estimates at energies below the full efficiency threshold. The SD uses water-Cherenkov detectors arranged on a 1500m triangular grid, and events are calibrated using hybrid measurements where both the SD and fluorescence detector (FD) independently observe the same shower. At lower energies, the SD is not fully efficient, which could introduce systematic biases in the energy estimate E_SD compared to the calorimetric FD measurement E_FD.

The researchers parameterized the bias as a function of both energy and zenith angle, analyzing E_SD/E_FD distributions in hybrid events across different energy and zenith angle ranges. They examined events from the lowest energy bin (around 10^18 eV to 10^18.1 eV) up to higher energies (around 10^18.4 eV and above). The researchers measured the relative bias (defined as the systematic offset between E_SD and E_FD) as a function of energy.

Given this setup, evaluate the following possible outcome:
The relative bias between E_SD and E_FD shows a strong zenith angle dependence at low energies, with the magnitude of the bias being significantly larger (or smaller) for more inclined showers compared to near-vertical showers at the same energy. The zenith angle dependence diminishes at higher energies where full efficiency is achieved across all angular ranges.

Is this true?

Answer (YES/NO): YES